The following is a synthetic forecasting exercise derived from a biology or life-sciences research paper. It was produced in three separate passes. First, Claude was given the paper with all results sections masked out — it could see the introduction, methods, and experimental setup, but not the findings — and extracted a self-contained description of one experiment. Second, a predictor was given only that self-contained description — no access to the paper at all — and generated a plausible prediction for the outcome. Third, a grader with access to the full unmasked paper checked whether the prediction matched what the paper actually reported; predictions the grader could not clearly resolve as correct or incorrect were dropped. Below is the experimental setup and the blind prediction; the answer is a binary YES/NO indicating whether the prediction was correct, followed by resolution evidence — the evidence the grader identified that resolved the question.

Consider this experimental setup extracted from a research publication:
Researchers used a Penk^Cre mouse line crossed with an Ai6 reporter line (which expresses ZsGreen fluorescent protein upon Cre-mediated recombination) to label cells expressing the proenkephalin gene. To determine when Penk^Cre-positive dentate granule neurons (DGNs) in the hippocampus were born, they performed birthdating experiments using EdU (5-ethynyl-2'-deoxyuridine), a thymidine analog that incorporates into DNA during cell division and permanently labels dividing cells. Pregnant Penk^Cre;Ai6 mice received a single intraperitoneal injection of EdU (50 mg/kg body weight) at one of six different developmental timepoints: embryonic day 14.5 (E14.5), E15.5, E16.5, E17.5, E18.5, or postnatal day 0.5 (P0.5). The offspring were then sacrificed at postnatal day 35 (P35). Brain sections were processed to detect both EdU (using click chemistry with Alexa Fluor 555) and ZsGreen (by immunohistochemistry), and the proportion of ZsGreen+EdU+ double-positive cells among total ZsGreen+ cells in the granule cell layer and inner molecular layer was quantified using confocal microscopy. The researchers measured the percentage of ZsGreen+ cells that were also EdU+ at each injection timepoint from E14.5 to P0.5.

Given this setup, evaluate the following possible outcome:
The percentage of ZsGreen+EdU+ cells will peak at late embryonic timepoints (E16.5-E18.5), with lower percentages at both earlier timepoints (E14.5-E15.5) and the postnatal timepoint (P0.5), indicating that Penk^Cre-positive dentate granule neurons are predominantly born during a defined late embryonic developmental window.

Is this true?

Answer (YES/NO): NO